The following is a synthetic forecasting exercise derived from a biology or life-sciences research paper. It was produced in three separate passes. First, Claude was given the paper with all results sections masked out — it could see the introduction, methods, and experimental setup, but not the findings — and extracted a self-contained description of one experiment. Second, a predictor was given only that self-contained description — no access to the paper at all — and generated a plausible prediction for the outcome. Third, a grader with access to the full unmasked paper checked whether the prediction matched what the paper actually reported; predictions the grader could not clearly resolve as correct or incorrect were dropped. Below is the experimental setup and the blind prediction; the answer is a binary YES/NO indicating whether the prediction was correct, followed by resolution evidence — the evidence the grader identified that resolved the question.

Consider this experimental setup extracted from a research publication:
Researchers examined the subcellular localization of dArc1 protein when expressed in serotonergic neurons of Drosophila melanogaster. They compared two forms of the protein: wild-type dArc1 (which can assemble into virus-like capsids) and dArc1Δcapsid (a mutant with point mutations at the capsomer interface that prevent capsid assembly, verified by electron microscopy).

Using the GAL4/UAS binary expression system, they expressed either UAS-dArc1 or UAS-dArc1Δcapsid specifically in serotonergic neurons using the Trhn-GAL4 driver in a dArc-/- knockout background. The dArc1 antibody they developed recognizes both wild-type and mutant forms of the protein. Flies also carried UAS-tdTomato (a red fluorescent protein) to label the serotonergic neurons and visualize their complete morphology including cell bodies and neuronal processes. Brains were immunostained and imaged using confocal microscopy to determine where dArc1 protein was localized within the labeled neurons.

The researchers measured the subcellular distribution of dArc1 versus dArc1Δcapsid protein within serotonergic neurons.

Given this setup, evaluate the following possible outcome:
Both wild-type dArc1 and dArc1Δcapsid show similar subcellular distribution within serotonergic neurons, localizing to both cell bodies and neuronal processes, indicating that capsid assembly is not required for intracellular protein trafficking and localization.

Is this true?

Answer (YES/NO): NO